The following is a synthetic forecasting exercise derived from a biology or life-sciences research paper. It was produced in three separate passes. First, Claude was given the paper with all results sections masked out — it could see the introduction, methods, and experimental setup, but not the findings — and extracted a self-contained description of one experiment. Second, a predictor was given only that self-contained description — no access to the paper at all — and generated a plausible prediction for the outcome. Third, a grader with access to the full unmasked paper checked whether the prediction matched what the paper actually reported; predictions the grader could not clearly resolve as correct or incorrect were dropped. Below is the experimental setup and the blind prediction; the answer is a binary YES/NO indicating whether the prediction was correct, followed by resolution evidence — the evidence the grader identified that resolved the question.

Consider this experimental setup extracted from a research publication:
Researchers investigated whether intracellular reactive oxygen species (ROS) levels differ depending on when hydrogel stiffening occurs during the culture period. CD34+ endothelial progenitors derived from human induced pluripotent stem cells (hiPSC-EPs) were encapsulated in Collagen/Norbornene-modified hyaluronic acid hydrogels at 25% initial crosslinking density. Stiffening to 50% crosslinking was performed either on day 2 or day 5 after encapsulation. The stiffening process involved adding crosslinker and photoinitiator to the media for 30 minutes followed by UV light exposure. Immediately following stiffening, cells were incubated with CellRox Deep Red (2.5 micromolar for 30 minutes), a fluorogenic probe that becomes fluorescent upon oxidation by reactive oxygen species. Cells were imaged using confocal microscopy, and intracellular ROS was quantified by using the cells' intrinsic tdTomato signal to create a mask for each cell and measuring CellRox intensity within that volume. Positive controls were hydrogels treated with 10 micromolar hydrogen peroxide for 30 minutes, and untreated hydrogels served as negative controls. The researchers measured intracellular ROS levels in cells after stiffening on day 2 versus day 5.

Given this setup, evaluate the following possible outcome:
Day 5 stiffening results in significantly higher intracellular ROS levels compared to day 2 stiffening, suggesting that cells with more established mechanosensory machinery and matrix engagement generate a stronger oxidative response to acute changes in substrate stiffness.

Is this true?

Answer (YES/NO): YES